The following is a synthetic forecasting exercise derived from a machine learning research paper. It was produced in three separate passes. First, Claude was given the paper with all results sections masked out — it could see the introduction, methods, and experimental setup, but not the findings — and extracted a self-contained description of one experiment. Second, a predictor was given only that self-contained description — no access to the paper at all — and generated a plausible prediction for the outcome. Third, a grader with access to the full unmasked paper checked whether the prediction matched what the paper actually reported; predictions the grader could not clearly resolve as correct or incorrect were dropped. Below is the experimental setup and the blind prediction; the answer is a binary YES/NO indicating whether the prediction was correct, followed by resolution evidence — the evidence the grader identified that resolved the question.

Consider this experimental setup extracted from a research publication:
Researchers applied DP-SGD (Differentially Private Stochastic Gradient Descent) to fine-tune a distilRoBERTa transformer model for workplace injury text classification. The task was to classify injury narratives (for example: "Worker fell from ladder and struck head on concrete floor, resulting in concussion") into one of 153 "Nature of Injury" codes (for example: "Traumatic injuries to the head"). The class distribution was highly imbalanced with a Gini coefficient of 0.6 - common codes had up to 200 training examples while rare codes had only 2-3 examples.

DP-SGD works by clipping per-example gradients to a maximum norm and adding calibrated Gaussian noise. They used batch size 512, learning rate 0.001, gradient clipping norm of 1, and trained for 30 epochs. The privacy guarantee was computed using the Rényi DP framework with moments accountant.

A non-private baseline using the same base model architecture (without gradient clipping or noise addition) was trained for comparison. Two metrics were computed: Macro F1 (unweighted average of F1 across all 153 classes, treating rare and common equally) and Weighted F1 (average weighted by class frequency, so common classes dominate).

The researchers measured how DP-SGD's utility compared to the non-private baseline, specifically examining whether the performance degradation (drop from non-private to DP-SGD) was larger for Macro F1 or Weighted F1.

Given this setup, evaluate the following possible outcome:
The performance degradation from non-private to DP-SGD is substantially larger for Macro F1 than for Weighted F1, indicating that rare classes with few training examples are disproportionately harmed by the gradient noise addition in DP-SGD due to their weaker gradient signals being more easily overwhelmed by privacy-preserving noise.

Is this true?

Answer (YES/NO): YES